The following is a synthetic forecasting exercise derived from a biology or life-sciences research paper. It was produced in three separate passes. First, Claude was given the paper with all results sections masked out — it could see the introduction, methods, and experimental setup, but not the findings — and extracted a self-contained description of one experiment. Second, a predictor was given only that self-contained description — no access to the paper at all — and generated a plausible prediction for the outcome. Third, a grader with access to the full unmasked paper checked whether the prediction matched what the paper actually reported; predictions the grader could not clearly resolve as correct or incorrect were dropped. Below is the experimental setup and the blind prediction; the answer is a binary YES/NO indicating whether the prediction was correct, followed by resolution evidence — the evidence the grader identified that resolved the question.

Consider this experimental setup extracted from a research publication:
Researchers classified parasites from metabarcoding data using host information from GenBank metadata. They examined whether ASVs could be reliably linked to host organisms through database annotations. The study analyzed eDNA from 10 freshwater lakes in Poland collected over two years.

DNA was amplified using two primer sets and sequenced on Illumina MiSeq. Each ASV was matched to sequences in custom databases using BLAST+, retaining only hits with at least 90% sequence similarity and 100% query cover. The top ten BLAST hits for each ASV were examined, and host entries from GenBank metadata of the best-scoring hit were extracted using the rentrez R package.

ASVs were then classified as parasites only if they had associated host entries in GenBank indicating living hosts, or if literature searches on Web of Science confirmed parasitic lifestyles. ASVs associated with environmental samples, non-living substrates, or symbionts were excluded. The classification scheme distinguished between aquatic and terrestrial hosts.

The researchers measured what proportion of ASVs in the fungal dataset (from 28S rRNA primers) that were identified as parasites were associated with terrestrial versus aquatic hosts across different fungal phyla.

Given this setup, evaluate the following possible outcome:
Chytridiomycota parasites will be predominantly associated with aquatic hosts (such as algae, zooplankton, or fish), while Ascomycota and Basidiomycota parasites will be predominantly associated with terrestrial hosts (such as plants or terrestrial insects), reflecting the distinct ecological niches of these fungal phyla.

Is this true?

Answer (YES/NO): YES